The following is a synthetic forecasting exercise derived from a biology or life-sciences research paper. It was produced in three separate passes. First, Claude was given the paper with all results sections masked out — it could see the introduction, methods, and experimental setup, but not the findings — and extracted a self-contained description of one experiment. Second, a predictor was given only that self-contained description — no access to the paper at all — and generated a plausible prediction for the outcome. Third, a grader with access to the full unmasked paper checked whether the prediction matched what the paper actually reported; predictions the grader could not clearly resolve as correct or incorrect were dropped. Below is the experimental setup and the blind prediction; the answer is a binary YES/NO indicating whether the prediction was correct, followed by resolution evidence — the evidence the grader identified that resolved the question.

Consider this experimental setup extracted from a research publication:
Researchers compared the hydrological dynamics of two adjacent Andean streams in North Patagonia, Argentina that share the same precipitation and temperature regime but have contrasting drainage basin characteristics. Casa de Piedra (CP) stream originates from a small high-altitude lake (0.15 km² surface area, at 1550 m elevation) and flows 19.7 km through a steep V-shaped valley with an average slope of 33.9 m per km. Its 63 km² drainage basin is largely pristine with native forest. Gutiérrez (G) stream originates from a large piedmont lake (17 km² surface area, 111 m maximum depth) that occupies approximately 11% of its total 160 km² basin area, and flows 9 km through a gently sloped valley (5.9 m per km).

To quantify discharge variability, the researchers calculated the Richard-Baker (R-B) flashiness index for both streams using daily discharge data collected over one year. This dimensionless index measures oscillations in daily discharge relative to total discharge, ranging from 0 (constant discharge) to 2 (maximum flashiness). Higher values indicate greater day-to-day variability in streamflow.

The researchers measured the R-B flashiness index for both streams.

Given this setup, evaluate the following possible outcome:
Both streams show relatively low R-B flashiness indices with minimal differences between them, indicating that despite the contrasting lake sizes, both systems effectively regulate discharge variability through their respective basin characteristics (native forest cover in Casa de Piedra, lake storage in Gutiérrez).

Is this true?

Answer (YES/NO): NO